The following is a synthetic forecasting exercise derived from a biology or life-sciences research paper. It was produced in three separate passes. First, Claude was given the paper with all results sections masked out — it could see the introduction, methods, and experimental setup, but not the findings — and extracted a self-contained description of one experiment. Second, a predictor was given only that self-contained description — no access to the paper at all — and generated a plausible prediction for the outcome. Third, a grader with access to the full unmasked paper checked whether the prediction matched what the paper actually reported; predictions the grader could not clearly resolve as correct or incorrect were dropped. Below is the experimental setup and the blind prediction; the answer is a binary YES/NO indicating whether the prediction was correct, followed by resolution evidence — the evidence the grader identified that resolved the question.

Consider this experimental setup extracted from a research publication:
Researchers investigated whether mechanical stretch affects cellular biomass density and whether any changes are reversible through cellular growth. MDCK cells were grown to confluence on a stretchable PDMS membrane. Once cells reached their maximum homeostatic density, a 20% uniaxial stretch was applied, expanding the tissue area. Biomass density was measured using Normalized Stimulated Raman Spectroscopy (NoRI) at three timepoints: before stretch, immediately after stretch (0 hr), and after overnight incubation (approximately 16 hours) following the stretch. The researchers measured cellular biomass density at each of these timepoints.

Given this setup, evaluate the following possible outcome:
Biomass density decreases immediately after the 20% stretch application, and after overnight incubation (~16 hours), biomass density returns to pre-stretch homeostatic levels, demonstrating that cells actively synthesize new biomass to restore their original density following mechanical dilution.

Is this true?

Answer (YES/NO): YES